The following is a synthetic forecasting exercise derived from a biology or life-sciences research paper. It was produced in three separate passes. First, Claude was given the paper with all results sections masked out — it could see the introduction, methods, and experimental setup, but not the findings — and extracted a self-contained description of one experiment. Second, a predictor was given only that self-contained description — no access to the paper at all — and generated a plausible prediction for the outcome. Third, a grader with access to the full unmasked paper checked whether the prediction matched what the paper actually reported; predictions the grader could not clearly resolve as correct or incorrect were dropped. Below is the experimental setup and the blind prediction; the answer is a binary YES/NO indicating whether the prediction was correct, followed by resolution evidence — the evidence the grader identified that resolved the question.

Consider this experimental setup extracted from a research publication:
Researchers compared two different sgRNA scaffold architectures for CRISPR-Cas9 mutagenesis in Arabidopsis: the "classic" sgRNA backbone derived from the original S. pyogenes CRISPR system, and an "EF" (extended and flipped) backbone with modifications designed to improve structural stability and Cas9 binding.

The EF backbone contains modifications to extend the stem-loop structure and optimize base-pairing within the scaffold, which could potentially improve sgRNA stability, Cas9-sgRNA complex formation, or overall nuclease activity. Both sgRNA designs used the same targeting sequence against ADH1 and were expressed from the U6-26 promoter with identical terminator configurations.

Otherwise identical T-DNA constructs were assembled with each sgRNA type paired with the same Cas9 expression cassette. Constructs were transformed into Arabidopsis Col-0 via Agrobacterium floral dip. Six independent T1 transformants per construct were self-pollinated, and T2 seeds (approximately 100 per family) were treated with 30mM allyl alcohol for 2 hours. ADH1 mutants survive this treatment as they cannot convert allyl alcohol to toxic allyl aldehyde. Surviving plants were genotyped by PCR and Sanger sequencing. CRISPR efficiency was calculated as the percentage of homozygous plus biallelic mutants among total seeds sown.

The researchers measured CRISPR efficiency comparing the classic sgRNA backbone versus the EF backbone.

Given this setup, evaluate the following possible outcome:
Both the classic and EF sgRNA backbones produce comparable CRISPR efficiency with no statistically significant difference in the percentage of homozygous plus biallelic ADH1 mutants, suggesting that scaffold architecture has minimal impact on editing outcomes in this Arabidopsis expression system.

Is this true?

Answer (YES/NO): NO